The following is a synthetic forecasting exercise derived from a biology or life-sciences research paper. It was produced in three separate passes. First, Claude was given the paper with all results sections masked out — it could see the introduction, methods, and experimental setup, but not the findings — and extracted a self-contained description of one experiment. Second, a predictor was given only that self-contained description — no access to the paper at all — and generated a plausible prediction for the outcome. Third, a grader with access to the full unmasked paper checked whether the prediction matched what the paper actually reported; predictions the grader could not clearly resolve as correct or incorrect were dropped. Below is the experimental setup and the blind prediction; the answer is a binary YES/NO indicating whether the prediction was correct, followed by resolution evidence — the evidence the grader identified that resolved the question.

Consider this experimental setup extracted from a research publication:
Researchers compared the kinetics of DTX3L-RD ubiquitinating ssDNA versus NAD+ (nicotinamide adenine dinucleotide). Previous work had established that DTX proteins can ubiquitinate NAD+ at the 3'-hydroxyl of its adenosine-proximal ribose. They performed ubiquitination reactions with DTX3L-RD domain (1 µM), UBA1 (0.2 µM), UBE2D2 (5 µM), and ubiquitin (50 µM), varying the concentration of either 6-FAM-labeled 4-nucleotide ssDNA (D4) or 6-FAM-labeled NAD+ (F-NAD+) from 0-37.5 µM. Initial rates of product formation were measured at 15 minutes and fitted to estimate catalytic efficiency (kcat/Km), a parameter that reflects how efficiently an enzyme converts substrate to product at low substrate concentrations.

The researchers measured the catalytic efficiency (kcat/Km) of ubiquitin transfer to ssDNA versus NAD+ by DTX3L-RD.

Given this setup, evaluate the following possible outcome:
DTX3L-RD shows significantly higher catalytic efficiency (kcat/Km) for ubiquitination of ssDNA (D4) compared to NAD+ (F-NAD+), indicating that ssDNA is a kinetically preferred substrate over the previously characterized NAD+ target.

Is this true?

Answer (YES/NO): YES